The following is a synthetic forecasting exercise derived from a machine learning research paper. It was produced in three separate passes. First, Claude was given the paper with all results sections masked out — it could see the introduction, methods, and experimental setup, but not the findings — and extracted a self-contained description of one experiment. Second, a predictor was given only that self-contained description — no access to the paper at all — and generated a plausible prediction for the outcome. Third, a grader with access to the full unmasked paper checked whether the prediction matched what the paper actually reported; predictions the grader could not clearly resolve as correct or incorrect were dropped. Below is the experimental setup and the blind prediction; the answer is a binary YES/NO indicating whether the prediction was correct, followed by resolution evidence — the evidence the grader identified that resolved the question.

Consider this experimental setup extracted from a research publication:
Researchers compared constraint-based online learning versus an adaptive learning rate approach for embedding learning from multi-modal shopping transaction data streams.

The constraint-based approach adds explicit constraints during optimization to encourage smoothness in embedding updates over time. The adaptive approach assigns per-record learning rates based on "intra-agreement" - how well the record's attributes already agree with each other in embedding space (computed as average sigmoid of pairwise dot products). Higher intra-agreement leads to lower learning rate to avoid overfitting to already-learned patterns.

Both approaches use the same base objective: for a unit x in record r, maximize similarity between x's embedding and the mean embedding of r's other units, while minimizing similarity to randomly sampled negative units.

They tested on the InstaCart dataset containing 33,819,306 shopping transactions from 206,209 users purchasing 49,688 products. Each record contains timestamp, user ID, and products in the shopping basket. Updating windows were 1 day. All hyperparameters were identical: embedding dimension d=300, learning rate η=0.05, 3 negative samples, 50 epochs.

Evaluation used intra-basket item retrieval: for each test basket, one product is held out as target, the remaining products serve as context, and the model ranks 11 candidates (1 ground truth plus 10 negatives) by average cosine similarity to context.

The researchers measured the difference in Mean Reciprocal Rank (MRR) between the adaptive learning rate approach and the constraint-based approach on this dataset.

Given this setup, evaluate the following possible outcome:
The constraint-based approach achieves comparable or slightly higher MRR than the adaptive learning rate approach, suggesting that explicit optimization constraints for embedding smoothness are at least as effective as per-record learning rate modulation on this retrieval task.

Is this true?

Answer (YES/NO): NO